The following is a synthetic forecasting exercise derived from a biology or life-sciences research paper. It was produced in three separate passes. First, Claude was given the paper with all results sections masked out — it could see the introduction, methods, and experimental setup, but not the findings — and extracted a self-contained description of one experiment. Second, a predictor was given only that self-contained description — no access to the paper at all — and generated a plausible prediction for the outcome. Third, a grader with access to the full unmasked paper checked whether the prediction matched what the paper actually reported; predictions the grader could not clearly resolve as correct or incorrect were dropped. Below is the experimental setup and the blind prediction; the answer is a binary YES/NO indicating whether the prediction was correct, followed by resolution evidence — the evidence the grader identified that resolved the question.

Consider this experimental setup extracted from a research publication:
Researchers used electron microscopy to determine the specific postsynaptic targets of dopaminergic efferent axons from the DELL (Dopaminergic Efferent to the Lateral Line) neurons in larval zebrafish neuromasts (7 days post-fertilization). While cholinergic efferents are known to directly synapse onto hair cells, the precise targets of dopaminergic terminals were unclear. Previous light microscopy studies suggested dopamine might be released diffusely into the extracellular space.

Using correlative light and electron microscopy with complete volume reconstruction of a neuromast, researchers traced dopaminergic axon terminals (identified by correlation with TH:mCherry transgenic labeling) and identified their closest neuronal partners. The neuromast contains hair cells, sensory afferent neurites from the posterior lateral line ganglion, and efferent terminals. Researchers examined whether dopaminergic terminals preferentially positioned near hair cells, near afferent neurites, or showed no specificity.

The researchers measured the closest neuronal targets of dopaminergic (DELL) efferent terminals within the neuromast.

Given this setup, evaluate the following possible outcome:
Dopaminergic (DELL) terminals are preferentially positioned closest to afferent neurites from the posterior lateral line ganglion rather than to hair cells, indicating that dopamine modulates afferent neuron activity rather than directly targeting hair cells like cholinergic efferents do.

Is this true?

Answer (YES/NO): YES